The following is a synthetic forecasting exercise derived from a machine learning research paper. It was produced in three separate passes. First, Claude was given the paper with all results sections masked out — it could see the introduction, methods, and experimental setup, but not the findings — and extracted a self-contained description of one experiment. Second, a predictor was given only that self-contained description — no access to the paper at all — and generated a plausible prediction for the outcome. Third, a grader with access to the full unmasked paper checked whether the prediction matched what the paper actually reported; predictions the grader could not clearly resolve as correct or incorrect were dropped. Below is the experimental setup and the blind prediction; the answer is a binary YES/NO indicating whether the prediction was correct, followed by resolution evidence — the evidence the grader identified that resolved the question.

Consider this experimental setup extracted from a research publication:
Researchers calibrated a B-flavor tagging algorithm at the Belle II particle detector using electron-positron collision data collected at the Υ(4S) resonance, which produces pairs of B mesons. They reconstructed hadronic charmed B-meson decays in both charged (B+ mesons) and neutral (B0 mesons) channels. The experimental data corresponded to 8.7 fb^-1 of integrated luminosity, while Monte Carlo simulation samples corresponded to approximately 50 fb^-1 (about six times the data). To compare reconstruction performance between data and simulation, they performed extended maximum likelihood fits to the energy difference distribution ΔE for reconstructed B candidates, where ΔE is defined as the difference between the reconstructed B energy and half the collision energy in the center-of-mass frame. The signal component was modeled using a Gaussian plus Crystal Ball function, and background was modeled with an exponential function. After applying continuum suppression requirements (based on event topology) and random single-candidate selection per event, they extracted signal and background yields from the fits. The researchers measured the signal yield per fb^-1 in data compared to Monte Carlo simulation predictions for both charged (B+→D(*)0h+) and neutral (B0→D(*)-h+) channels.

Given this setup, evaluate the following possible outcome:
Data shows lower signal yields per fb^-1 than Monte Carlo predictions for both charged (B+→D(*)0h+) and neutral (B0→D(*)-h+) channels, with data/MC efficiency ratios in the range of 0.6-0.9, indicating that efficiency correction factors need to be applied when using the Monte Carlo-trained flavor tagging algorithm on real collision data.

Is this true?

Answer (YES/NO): NO